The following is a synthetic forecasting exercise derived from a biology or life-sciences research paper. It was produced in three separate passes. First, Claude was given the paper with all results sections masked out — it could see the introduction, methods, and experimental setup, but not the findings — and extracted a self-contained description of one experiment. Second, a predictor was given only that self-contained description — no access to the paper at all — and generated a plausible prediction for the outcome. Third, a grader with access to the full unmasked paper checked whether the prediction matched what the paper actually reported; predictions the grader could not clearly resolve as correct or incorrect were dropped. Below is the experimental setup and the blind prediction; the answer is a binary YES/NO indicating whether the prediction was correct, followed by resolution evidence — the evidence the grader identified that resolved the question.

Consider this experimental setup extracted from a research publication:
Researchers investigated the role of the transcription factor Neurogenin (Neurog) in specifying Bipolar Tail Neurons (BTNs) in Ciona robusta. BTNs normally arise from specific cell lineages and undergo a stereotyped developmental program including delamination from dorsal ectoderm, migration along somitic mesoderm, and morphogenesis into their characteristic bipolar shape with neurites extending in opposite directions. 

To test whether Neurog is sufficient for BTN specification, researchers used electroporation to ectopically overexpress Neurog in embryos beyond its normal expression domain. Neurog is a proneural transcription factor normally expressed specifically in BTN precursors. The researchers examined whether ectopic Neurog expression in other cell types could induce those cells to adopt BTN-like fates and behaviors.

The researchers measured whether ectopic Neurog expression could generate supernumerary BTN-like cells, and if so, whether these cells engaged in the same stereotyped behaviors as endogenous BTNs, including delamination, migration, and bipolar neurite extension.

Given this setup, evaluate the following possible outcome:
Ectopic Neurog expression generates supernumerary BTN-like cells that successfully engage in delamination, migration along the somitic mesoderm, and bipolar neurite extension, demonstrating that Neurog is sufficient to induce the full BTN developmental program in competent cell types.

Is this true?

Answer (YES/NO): YES